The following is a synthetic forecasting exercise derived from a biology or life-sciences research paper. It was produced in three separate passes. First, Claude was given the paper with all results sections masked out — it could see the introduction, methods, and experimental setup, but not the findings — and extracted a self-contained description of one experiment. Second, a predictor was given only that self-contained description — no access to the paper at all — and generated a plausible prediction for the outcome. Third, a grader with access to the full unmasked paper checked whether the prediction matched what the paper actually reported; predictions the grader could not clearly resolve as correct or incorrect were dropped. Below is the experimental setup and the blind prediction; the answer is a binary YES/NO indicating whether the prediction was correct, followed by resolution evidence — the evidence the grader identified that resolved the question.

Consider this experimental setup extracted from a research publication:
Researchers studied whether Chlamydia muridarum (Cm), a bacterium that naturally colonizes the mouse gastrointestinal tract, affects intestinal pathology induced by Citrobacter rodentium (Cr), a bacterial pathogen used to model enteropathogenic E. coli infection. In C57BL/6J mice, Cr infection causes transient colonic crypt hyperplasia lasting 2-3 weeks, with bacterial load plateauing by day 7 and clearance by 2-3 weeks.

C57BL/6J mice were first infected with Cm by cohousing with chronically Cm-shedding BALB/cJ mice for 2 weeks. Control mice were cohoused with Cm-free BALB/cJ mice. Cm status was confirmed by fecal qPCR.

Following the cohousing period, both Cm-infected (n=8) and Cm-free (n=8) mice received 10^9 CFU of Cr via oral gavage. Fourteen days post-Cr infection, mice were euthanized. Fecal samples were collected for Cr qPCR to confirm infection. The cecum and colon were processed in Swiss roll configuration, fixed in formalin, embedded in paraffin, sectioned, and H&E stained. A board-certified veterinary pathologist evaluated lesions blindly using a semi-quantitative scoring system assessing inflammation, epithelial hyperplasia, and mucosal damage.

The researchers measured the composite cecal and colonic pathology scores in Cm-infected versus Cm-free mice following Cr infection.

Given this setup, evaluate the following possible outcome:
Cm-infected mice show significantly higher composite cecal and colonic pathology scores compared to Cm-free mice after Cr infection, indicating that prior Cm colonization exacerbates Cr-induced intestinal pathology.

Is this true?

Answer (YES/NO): NO